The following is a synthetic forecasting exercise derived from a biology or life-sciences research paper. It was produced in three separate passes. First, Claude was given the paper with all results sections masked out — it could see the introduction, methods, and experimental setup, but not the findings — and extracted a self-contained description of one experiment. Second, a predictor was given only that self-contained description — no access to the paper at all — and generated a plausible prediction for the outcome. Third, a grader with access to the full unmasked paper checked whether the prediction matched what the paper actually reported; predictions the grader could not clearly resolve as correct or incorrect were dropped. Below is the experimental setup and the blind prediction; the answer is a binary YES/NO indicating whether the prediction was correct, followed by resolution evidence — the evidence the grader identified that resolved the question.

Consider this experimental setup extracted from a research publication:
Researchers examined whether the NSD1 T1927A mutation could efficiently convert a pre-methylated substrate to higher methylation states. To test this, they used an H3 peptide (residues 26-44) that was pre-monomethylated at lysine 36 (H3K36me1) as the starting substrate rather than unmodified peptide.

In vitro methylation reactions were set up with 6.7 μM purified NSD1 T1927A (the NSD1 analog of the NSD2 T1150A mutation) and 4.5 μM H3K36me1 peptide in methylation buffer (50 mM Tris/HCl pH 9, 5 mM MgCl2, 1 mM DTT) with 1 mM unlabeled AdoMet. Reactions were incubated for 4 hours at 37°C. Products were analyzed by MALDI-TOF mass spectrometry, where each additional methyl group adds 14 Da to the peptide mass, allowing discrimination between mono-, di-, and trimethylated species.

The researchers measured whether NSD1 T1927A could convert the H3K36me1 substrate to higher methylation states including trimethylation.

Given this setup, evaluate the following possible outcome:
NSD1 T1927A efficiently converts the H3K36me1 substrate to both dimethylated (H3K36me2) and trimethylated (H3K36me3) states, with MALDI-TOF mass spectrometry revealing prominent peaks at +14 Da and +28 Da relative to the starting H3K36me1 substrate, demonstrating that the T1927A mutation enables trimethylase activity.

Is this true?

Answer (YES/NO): NO